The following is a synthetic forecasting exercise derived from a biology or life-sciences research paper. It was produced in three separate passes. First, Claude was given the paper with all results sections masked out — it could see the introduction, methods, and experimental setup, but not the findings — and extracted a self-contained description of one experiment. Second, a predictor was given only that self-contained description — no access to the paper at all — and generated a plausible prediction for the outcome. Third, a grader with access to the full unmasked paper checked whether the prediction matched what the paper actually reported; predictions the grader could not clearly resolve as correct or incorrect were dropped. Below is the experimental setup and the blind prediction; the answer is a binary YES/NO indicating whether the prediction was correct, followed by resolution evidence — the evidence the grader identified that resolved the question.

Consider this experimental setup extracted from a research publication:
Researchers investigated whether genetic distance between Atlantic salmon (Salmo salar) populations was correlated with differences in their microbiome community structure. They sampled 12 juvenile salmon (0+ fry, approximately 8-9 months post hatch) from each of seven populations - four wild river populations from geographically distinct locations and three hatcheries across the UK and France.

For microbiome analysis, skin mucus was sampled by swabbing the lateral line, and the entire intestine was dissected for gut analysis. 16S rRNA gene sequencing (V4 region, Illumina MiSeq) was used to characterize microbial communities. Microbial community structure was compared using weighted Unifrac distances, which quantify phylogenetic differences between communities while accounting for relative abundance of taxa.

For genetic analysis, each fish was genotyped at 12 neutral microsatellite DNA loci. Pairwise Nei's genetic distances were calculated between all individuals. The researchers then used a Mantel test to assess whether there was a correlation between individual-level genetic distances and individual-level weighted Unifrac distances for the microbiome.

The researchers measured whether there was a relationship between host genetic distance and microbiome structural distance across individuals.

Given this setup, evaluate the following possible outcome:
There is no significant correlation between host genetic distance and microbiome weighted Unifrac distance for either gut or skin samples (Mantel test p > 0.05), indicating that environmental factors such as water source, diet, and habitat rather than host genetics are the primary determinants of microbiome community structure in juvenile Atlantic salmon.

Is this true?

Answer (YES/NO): NO